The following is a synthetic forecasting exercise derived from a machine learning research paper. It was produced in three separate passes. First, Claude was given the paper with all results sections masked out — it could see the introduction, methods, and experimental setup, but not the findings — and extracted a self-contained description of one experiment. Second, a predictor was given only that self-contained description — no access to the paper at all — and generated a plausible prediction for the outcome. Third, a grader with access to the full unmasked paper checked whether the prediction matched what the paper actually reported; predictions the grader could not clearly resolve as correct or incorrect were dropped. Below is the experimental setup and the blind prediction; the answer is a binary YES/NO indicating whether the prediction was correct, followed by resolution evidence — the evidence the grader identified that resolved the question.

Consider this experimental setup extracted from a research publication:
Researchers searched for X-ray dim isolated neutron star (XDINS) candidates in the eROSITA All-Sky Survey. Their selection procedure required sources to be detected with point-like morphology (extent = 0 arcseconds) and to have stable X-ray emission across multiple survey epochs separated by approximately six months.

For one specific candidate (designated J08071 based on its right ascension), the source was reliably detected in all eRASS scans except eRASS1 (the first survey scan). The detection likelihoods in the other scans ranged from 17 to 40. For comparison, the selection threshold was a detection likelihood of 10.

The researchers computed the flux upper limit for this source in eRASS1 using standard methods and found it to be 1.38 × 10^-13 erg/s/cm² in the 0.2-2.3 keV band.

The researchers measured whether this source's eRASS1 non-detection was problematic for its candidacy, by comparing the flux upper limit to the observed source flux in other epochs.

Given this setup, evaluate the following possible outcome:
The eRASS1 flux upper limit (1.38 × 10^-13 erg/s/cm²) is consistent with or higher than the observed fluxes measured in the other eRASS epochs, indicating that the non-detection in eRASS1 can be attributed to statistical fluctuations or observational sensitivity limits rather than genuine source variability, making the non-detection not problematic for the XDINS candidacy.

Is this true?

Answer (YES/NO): YES